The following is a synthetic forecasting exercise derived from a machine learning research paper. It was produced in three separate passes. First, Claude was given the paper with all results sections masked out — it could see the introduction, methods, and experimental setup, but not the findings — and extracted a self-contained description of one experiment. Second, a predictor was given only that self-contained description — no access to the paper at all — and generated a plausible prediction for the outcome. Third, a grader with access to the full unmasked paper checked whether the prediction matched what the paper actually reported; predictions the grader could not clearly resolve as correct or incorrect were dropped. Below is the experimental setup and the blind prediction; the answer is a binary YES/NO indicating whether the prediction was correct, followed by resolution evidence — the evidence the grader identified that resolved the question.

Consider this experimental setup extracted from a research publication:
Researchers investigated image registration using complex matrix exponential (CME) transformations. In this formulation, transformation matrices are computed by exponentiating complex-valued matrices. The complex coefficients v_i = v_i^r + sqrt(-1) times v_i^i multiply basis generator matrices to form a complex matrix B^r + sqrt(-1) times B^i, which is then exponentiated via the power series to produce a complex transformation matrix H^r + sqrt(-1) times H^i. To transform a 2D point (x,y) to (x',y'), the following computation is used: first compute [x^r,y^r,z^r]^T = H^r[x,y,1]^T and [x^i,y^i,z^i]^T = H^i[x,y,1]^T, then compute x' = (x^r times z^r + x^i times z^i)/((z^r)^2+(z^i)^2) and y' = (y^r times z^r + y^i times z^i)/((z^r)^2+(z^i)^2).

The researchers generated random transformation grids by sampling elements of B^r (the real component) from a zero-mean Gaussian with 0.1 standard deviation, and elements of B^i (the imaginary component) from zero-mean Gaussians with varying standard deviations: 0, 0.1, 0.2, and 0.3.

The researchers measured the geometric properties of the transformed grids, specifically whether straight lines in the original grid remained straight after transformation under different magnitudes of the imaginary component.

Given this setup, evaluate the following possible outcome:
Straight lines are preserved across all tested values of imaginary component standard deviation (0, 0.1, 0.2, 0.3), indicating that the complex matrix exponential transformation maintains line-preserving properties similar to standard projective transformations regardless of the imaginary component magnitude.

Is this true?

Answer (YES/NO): NO